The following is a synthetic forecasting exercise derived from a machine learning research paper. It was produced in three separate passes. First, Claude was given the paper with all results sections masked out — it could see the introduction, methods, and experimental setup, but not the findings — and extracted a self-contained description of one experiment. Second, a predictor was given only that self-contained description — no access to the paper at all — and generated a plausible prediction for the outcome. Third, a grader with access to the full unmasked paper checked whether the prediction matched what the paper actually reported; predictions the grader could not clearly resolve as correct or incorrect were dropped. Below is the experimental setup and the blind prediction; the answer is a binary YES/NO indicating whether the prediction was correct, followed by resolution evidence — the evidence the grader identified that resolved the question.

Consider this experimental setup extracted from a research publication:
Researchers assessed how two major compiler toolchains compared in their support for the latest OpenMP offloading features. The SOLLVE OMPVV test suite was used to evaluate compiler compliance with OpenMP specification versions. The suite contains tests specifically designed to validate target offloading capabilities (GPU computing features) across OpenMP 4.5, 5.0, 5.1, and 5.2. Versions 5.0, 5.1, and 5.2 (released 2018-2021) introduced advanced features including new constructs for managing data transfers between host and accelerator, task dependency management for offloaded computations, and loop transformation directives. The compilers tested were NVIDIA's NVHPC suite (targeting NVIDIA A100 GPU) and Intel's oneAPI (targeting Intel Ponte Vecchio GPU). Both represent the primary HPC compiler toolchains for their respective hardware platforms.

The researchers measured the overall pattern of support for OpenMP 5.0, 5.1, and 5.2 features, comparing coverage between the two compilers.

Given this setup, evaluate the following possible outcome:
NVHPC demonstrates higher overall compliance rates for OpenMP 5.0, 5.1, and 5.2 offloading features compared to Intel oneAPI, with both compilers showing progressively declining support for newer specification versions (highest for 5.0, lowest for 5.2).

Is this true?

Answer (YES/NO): NO